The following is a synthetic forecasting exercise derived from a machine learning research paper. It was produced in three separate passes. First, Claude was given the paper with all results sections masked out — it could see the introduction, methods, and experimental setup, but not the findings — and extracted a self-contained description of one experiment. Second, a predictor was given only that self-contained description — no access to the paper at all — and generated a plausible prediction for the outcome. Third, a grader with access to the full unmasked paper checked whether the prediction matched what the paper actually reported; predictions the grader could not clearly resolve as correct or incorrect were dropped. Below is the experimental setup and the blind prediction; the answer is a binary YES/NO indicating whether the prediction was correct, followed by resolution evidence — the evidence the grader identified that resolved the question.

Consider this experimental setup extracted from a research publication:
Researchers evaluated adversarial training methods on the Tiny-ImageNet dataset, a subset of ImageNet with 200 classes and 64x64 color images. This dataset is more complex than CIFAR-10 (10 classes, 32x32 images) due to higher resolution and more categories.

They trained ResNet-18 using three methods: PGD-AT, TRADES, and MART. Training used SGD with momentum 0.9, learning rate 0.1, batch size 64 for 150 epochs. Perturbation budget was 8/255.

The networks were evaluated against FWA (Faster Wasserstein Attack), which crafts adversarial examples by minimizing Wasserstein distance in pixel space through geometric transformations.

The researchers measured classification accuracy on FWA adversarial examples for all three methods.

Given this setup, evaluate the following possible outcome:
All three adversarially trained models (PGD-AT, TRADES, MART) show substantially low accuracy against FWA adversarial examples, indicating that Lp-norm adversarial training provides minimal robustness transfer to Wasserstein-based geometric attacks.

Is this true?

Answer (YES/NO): YES